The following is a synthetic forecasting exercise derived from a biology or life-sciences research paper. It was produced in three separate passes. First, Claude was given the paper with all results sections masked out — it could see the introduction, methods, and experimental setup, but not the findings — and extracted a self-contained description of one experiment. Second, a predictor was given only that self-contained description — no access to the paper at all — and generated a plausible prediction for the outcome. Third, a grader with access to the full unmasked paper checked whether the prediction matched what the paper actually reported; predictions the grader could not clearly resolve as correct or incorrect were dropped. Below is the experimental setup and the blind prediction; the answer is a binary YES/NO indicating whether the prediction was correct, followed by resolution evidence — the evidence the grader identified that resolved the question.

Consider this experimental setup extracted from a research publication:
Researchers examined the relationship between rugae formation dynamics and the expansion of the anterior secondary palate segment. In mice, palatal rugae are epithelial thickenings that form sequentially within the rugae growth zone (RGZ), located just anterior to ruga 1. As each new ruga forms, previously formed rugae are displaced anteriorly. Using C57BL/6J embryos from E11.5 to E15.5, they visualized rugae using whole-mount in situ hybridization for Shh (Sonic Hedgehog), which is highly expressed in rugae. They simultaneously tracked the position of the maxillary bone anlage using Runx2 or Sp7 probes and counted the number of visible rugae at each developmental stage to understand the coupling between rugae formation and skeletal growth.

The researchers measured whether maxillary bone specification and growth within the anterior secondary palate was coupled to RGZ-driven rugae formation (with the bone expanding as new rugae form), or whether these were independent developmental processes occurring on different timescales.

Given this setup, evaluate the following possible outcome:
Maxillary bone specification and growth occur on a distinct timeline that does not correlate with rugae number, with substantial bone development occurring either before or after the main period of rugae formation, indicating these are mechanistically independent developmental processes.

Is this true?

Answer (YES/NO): NO